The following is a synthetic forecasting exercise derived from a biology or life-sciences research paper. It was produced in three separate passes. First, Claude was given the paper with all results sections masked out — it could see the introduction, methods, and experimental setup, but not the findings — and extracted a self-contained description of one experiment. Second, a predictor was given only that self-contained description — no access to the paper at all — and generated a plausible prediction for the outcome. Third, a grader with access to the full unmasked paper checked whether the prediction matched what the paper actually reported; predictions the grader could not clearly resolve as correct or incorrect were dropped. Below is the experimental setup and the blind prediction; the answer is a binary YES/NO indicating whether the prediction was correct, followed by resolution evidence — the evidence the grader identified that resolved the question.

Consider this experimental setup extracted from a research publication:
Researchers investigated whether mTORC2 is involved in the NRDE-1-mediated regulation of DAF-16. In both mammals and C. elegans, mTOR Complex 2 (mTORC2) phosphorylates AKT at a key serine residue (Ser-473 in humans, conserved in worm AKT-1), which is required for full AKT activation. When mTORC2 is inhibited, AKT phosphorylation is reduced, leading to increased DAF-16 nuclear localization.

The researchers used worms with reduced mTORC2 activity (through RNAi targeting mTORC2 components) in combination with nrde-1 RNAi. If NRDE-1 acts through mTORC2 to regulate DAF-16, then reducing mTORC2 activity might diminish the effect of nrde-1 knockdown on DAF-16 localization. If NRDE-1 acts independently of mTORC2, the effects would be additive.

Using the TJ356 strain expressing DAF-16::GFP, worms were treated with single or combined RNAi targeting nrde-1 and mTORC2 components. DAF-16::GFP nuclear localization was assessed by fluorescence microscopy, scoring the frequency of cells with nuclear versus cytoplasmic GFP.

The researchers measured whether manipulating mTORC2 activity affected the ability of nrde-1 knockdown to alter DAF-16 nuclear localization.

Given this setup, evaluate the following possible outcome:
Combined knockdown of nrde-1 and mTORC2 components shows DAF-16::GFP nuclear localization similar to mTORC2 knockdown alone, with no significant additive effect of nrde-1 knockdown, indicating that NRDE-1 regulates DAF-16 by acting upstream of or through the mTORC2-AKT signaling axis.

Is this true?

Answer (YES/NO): NO